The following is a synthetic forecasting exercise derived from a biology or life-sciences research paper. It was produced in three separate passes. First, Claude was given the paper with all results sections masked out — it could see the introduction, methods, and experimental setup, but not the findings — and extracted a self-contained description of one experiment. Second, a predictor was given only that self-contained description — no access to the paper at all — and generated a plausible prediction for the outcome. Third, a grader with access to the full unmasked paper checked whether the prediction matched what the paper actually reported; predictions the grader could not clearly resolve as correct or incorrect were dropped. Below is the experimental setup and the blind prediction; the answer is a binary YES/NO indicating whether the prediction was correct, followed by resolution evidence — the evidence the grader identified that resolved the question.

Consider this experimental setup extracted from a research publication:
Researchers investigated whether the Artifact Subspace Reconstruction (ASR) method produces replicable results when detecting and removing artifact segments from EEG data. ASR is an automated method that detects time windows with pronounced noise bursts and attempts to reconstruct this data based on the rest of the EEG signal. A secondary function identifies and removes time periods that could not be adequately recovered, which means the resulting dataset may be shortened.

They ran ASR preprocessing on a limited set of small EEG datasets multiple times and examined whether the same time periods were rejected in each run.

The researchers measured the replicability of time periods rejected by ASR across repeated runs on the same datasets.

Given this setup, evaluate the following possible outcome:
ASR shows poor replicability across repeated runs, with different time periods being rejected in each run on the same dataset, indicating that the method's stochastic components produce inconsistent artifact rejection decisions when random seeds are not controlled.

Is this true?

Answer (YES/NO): NO